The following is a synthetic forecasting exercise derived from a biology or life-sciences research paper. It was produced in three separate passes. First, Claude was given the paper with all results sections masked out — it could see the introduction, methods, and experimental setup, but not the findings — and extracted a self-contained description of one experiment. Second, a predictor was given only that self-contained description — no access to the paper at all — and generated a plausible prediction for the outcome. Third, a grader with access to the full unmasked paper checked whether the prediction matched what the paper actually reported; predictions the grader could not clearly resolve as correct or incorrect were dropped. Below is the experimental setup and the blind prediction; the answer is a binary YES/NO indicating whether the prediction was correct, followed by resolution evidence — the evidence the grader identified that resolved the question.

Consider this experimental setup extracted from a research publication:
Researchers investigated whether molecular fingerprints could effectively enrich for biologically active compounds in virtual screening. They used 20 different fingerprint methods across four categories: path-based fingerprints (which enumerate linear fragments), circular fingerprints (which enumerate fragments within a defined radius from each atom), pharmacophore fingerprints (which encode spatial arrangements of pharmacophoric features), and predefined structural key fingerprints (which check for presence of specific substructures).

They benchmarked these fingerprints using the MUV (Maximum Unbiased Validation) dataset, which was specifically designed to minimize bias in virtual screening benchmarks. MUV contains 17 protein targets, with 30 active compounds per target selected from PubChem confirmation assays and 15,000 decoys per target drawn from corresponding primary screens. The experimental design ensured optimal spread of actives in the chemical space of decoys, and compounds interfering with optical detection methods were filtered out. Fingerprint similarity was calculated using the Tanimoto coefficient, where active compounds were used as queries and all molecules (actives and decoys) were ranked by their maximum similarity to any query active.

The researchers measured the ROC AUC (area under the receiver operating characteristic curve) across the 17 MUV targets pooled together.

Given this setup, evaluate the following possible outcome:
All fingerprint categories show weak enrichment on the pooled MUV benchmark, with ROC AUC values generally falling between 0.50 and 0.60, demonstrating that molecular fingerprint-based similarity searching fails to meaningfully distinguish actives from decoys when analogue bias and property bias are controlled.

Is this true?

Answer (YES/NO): YES